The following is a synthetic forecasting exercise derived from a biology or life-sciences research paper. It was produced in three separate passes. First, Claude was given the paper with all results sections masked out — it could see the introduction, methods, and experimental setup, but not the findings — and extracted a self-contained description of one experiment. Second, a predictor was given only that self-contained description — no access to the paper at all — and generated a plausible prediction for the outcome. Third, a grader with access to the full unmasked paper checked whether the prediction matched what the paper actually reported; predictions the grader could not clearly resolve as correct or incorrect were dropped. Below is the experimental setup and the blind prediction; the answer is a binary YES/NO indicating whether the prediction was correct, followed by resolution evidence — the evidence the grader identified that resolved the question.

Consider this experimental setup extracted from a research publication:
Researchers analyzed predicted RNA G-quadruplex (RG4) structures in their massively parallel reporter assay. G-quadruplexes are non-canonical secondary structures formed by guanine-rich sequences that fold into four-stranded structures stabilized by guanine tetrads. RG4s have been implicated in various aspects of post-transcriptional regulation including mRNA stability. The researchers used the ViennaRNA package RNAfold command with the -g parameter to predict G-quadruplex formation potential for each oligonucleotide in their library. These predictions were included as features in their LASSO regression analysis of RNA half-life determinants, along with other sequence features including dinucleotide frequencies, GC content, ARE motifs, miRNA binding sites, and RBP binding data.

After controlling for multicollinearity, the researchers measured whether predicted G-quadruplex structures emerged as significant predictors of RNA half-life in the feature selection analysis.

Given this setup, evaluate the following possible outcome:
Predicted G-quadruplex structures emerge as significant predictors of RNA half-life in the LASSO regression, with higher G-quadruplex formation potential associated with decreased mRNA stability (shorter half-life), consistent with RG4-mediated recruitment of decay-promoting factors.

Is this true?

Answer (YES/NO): NO